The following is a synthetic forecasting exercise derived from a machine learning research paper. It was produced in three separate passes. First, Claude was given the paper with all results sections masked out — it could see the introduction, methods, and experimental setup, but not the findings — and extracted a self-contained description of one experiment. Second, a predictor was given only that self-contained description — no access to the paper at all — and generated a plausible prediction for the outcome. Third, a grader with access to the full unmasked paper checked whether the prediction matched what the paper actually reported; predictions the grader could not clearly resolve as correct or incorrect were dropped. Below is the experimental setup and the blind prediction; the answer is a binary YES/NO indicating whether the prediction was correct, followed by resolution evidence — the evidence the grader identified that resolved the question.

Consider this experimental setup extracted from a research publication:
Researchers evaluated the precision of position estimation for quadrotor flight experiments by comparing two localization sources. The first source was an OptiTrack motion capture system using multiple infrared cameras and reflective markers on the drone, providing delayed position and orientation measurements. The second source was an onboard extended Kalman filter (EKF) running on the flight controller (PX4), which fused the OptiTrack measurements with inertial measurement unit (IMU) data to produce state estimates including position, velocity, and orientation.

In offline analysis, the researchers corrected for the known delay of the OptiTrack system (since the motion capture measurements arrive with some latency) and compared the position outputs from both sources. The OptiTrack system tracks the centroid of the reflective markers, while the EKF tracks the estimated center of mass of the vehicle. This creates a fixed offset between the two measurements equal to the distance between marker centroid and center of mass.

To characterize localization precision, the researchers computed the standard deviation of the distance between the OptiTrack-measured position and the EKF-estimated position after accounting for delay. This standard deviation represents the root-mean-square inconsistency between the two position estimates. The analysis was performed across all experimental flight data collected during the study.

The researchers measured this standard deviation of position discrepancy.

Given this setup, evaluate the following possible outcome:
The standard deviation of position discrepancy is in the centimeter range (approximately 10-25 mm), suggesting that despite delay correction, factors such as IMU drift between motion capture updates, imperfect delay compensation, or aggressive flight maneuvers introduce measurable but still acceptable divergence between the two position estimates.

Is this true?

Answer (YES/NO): YES